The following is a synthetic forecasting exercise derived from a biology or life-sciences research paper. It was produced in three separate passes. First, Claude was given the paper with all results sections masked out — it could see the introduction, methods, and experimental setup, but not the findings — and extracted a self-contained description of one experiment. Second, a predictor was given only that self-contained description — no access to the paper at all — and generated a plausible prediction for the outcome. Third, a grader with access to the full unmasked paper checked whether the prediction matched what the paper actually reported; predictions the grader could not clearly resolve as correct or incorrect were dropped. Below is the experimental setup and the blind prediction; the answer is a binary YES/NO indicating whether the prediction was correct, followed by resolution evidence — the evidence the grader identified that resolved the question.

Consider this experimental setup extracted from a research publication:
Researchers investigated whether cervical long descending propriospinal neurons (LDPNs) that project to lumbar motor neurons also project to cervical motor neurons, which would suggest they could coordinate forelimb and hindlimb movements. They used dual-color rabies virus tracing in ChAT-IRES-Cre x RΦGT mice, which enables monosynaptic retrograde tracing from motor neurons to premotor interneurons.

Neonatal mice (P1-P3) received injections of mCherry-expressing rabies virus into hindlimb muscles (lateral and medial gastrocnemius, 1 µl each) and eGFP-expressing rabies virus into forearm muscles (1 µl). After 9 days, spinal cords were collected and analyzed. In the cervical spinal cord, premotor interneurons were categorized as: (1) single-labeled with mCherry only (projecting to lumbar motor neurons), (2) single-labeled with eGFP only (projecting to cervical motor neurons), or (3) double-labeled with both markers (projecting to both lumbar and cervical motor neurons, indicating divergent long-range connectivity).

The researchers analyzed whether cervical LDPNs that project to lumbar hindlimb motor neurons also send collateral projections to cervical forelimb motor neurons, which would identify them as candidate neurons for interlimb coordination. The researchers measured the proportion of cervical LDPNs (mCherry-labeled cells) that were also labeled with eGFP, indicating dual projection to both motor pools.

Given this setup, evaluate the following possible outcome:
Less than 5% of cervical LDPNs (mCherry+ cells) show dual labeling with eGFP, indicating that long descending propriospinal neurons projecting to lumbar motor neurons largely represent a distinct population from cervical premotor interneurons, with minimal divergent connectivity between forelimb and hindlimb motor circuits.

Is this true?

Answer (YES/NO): NO